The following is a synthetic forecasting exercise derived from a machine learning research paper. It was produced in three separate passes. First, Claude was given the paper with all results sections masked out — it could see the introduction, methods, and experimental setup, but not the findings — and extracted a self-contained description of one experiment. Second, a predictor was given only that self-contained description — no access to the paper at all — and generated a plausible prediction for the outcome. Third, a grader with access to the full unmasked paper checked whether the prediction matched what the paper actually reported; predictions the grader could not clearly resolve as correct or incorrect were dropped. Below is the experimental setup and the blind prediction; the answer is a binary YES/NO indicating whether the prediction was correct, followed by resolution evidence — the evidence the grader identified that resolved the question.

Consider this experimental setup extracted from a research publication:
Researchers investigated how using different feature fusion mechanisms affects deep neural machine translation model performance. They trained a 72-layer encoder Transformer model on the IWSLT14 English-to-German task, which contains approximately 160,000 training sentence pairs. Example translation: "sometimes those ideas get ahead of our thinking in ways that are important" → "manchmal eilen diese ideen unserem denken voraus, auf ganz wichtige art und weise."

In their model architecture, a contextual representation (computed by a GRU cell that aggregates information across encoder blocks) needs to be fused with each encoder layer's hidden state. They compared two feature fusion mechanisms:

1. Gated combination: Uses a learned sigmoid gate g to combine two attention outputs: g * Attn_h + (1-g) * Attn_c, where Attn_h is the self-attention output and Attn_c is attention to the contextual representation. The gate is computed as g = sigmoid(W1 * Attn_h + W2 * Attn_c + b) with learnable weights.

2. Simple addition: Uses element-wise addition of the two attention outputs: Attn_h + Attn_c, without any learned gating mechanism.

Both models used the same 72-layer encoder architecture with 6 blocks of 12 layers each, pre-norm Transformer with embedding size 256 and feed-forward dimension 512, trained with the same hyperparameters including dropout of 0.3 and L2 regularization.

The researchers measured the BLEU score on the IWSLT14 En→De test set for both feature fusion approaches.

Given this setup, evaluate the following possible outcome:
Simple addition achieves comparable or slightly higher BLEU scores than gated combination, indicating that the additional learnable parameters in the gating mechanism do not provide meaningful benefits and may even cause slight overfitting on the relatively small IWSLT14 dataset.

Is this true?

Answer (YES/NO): NO